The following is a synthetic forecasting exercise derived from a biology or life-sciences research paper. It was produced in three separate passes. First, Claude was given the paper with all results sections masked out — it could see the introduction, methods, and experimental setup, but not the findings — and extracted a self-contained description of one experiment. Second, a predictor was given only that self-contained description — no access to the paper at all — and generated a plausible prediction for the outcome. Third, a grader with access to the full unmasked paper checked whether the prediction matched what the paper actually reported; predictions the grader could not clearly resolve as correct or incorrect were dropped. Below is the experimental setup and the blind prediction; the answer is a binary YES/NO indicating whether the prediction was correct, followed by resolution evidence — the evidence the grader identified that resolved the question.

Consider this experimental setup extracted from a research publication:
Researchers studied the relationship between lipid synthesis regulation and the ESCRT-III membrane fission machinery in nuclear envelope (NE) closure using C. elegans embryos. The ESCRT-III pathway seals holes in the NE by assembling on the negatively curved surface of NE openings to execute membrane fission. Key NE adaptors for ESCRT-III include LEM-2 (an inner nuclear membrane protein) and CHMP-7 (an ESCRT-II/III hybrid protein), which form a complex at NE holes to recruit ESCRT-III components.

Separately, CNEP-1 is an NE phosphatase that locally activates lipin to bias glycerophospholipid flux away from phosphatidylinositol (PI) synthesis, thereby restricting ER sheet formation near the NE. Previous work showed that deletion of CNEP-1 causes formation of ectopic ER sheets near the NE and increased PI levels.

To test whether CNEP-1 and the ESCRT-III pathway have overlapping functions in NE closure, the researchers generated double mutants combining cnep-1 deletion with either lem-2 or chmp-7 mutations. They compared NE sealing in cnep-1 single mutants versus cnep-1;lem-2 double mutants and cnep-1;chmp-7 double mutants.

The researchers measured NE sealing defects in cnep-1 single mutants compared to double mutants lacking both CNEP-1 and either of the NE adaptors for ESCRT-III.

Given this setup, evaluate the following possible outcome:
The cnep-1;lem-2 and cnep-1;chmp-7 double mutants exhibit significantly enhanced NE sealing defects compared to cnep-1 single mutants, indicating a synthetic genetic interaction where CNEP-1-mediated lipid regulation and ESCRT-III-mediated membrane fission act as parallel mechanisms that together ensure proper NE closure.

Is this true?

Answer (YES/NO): YES